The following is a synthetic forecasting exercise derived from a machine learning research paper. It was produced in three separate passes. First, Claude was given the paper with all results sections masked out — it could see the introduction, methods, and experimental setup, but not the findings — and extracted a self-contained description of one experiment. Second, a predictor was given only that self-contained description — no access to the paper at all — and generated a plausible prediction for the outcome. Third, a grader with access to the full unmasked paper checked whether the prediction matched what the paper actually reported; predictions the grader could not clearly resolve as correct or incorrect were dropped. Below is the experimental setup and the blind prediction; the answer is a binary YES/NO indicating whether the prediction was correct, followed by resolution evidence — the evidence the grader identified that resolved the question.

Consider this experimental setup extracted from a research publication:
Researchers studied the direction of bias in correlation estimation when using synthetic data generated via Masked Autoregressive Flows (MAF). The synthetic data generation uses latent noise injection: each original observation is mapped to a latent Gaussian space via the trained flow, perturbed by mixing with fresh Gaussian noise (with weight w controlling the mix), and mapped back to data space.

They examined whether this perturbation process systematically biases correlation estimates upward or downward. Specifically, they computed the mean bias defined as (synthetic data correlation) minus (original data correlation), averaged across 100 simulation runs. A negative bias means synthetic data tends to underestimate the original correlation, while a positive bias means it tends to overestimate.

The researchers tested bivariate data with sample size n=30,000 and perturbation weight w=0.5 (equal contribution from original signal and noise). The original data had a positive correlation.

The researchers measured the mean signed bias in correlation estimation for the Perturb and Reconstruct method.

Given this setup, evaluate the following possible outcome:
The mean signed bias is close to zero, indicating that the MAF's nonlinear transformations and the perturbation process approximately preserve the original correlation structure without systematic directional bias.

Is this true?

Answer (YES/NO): YES